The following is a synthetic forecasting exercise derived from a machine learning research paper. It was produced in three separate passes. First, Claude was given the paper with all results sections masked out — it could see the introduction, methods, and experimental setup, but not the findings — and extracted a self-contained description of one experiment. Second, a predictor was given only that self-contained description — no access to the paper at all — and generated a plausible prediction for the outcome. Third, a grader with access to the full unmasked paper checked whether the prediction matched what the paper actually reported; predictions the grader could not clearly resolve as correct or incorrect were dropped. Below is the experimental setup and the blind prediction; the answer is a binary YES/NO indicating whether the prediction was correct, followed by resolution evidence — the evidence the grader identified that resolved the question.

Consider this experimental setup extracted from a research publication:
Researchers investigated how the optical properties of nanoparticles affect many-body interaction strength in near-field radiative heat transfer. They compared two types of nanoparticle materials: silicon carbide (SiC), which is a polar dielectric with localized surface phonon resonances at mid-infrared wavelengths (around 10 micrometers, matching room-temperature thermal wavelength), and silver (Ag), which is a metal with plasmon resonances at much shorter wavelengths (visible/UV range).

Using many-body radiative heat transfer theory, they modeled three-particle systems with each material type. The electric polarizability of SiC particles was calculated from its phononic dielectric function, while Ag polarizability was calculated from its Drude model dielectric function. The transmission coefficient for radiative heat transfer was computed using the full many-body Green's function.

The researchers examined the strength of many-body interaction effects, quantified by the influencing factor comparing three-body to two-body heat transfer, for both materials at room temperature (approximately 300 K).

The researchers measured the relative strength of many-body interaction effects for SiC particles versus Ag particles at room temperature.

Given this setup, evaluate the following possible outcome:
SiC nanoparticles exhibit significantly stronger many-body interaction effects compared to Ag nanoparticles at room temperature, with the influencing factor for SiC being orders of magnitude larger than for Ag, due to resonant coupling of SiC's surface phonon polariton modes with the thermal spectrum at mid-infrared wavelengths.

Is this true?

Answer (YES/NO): NO